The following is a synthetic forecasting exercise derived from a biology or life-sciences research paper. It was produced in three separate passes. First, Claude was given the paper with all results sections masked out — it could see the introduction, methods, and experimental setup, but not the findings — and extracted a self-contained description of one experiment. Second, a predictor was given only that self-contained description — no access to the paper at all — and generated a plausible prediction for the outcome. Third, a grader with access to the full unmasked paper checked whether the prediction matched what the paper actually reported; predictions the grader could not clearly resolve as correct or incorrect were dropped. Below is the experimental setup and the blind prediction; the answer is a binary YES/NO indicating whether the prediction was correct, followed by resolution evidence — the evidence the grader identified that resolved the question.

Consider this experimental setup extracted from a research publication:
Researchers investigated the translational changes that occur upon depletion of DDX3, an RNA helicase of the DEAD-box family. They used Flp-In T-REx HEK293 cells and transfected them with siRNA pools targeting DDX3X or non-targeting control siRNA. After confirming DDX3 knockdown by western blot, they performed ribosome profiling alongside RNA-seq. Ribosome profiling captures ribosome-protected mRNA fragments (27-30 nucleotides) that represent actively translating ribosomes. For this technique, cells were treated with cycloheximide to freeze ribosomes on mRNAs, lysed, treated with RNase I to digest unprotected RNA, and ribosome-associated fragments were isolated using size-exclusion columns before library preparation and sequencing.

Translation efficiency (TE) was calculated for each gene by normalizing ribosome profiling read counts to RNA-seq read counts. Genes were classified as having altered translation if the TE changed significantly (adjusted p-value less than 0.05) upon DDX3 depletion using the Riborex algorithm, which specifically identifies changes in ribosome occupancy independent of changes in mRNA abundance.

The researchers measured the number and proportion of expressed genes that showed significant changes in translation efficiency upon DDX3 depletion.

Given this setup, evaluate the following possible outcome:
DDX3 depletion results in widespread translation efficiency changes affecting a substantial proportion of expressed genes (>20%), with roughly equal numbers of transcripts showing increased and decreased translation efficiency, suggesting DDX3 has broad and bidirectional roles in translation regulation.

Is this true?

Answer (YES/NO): NO